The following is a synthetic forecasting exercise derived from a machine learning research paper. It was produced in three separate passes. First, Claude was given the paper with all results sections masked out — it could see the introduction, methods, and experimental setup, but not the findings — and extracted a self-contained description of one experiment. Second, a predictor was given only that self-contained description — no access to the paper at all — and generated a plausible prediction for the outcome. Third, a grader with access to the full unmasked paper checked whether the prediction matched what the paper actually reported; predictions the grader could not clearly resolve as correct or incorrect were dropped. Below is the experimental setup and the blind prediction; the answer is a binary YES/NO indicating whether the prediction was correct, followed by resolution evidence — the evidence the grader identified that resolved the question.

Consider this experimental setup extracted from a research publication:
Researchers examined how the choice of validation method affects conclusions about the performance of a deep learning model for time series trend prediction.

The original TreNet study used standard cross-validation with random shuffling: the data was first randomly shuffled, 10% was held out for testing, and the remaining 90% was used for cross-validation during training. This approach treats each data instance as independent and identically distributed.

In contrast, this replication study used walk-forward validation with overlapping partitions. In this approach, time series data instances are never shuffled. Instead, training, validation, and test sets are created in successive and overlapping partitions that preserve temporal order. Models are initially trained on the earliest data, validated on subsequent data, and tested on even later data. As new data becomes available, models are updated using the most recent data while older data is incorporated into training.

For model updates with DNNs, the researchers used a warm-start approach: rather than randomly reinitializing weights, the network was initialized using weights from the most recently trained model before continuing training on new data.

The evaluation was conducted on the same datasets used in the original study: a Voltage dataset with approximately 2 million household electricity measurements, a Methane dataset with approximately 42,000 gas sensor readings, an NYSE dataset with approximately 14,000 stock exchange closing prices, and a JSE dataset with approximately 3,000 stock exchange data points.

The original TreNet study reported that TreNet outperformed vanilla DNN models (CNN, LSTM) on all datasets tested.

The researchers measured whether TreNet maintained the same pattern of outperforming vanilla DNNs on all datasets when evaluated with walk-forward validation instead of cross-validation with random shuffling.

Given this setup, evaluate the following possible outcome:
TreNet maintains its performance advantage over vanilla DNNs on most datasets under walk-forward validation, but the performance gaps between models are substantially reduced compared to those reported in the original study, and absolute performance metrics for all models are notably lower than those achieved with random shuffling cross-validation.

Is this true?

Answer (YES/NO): NO